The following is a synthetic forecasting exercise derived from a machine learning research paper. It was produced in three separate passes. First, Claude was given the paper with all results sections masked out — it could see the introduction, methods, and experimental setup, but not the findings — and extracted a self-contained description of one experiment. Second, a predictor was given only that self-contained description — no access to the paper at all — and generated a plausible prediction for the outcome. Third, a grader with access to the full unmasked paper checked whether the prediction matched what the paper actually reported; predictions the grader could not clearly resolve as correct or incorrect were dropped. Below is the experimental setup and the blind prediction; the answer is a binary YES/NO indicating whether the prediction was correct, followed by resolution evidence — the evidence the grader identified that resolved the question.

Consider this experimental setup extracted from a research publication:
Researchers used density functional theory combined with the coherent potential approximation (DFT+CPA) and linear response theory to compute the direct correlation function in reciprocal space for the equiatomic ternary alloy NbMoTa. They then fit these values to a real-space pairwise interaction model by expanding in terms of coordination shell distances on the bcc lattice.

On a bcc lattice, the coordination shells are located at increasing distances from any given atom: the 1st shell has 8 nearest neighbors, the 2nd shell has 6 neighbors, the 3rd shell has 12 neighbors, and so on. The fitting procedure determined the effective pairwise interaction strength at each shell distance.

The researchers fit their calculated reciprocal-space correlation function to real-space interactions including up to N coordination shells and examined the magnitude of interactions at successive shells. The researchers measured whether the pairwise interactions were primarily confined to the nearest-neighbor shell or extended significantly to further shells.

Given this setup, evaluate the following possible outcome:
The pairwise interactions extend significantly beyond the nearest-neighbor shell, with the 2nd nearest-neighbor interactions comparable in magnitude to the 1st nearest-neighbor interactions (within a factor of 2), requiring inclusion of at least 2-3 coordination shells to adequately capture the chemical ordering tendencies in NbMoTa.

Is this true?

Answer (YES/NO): NO